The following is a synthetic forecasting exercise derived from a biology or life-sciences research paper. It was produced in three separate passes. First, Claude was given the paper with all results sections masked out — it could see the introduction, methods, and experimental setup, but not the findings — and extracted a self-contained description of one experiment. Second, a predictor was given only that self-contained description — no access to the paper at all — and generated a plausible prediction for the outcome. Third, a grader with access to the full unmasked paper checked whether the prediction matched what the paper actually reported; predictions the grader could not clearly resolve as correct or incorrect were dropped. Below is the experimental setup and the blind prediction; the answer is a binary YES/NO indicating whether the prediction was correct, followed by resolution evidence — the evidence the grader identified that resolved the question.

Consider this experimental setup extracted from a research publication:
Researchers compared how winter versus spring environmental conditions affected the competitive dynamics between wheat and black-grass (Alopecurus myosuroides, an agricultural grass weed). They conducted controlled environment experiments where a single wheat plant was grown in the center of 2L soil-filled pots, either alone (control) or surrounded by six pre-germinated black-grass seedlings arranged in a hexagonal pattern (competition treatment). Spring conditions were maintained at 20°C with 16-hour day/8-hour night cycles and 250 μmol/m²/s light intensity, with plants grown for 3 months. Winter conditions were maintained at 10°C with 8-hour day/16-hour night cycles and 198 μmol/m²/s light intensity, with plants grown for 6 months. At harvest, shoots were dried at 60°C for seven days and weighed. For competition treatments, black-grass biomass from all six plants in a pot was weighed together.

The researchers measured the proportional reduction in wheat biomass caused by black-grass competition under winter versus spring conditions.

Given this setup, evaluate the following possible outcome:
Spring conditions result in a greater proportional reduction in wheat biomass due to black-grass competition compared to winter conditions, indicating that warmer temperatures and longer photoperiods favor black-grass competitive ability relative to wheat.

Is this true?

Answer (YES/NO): NO